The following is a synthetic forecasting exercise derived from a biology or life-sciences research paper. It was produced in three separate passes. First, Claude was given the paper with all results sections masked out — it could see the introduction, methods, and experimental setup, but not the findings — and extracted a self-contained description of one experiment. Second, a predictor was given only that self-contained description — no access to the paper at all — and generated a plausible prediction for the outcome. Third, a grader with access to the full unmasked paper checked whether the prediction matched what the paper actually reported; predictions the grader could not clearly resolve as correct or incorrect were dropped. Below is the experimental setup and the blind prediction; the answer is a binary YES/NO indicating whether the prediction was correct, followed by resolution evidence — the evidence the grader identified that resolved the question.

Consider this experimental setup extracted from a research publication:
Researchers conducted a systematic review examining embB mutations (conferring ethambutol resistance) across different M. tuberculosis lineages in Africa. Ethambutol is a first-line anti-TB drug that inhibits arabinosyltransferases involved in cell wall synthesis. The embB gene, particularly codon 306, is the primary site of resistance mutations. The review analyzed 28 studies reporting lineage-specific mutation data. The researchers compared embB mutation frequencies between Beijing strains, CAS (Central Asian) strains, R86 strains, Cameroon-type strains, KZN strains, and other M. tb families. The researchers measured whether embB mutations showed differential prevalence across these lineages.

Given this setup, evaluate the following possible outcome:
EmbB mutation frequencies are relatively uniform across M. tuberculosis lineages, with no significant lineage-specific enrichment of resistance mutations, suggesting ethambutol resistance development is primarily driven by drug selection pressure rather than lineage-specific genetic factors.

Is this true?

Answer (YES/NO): NO